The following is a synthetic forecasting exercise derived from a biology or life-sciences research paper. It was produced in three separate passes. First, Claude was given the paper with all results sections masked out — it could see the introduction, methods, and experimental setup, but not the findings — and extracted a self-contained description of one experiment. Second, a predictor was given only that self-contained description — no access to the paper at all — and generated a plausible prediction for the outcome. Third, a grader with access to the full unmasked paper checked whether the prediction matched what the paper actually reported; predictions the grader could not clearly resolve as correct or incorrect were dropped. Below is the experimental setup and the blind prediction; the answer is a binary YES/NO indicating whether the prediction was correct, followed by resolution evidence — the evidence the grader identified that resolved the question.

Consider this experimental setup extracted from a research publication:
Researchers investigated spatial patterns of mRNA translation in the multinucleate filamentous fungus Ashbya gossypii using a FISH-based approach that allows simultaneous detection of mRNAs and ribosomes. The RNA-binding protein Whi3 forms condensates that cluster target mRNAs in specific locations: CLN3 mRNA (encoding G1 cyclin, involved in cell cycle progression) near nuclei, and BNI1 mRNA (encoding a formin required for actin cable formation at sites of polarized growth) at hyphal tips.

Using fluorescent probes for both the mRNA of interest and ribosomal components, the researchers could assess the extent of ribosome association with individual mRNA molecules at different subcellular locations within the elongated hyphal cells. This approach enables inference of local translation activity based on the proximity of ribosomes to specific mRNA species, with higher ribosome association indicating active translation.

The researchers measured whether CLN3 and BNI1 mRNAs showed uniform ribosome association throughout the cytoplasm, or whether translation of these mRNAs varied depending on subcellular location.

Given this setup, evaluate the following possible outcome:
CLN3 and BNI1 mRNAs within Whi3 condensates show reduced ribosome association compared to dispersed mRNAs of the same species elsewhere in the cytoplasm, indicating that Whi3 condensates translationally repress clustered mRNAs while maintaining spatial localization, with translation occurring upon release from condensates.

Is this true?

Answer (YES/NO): NO